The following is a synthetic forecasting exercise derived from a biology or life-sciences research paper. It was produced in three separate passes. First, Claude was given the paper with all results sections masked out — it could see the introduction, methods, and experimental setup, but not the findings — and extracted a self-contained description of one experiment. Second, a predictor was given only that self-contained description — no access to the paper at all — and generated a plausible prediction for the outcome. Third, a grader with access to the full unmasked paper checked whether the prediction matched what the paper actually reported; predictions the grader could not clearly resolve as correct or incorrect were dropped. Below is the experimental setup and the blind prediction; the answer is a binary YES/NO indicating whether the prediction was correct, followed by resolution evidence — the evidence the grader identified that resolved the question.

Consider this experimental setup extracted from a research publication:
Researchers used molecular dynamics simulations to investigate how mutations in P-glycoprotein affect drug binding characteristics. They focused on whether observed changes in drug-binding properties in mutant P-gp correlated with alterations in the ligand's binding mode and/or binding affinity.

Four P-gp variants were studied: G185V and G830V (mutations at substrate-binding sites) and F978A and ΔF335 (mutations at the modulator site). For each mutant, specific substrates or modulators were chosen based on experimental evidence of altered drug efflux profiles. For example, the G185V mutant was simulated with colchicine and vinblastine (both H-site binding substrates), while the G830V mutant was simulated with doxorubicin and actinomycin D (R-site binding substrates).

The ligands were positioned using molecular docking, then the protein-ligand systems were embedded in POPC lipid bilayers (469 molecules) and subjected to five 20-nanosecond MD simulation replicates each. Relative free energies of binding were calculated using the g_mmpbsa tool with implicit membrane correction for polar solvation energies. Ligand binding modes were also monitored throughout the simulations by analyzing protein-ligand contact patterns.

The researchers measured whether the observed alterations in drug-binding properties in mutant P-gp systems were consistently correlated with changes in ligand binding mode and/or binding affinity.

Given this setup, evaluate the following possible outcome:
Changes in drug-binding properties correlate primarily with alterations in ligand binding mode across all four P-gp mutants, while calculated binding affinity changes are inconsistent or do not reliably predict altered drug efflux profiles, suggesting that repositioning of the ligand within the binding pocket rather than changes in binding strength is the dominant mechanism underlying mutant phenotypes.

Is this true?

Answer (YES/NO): NO